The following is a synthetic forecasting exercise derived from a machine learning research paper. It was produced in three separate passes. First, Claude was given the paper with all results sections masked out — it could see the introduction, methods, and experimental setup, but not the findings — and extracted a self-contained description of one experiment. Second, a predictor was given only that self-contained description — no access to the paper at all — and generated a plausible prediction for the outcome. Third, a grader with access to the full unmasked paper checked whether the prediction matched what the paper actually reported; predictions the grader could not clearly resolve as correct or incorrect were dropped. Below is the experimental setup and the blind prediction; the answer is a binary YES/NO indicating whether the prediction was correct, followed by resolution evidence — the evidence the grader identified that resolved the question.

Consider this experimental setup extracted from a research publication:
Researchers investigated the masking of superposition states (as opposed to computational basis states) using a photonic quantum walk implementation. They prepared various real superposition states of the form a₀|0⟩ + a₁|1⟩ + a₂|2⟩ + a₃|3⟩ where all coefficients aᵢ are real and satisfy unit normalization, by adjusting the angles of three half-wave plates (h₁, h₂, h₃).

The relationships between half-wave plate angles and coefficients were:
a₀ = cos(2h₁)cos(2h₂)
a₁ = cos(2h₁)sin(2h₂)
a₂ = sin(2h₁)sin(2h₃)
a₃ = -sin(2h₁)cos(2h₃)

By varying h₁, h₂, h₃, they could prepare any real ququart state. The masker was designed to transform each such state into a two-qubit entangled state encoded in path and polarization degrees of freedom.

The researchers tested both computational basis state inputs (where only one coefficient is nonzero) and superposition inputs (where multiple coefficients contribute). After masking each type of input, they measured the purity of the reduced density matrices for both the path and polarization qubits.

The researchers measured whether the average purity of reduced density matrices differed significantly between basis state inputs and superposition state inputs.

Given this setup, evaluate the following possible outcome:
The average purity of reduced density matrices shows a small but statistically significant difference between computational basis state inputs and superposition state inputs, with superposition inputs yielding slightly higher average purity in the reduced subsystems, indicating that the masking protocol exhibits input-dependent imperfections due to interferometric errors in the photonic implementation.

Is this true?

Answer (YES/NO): NO